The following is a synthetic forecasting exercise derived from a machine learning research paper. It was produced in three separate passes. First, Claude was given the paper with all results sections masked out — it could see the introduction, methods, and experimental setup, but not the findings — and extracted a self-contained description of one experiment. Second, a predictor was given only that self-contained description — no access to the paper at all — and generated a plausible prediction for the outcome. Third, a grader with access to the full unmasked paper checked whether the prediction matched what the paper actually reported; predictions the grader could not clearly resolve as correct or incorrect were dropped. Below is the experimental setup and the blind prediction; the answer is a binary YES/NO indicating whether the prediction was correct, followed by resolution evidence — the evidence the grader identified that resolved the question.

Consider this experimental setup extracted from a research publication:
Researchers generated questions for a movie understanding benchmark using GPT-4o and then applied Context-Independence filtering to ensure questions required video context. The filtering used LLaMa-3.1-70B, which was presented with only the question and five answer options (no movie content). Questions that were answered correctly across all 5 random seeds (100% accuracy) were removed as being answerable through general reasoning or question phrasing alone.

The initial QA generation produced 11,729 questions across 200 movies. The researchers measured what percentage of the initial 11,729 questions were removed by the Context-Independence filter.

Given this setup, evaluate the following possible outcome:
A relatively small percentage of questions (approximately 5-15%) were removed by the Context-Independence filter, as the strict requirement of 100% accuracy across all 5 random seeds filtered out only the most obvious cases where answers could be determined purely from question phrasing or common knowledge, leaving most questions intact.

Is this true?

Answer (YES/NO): NO